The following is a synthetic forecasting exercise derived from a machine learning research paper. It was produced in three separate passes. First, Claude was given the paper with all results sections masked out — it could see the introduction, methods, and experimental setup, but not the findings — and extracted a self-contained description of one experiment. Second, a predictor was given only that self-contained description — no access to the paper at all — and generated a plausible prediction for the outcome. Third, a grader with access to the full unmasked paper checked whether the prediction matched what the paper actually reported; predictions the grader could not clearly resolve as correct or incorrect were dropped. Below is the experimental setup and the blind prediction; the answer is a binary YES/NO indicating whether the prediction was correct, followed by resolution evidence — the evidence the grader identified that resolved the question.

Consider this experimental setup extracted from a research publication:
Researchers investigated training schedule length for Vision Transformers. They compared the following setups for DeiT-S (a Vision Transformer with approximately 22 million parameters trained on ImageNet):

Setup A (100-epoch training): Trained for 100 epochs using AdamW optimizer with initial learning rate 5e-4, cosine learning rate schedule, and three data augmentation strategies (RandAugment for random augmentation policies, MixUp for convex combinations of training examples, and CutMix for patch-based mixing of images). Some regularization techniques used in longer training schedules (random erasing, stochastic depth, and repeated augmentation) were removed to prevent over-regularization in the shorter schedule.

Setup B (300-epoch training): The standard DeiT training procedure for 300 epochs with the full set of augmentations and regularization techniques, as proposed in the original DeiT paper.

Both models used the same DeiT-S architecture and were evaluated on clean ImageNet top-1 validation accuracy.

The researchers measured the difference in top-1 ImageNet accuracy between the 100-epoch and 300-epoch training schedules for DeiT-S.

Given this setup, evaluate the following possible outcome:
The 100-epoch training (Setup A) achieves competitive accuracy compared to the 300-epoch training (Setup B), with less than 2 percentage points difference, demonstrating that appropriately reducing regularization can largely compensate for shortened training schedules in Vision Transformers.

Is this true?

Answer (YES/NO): NO